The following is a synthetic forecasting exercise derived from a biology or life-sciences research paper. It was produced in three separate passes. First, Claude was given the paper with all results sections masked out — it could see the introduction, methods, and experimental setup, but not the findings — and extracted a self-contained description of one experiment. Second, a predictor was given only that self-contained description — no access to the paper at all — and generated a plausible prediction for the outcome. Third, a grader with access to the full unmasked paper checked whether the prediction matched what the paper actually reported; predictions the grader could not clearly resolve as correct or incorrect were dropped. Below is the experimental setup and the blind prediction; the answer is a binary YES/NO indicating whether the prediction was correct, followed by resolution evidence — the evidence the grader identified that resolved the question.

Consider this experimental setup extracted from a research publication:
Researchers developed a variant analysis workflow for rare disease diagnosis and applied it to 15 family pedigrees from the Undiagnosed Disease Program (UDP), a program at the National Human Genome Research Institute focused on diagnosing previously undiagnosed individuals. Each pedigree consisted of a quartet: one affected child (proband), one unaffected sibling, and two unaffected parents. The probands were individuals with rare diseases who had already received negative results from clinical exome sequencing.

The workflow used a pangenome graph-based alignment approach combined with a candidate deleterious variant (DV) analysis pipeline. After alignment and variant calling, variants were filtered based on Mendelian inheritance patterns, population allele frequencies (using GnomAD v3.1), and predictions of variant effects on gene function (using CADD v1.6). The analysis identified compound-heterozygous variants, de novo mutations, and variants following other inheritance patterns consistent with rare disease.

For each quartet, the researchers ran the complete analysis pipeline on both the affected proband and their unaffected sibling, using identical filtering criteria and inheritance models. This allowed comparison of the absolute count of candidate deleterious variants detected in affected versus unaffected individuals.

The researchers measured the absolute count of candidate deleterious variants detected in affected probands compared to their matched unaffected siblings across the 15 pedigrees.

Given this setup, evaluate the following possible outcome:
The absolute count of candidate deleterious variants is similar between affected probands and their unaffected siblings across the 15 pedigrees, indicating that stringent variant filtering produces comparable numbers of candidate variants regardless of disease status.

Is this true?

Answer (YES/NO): NO